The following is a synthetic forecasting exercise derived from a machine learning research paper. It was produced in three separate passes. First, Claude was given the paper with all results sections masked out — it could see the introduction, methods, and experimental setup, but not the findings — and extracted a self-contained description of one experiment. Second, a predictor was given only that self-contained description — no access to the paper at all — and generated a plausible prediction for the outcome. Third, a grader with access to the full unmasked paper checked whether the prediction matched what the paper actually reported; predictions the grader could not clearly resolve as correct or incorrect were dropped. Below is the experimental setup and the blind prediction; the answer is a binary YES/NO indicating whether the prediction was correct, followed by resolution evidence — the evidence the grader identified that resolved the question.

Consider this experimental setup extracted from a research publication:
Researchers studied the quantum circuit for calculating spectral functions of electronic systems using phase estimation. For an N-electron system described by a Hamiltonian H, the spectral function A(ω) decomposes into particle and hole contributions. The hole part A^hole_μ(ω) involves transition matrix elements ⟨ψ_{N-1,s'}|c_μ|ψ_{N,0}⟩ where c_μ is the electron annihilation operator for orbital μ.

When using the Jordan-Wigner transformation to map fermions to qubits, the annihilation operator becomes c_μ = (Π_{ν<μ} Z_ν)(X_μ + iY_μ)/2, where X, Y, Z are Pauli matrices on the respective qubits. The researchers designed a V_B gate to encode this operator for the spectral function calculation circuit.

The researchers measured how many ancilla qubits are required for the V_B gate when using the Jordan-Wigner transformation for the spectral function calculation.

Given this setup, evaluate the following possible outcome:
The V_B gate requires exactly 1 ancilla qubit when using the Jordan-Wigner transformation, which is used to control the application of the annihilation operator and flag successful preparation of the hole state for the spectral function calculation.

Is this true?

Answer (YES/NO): YES